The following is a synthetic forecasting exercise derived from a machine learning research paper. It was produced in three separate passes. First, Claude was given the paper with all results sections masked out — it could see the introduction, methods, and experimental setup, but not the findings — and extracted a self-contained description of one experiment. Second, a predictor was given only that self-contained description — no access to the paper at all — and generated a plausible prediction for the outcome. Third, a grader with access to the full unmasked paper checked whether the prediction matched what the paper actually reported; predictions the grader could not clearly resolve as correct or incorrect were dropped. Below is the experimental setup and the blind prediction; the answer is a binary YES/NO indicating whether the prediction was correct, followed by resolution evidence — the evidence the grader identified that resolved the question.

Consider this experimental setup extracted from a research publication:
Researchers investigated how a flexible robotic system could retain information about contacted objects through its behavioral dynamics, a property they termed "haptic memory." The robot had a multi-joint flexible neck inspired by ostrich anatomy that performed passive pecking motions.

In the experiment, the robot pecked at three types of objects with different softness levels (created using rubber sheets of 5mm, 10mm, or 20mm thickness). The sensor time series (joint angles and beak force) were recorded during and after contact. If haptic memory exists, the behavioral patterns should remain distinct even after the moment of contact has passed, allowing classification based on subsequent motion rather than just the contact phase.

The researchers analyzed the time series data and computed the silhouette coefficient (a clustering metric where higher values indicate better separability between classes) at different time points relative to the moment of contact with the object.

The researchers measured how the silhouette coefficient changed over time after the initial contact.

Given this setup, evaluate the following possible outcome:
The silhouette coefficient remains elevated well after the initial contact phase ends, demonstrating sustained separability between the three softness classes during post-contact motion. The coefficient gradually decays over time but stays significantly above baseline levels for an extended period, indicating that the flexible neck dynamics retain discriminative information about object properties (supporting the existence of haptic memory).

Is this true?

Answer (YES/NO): YES